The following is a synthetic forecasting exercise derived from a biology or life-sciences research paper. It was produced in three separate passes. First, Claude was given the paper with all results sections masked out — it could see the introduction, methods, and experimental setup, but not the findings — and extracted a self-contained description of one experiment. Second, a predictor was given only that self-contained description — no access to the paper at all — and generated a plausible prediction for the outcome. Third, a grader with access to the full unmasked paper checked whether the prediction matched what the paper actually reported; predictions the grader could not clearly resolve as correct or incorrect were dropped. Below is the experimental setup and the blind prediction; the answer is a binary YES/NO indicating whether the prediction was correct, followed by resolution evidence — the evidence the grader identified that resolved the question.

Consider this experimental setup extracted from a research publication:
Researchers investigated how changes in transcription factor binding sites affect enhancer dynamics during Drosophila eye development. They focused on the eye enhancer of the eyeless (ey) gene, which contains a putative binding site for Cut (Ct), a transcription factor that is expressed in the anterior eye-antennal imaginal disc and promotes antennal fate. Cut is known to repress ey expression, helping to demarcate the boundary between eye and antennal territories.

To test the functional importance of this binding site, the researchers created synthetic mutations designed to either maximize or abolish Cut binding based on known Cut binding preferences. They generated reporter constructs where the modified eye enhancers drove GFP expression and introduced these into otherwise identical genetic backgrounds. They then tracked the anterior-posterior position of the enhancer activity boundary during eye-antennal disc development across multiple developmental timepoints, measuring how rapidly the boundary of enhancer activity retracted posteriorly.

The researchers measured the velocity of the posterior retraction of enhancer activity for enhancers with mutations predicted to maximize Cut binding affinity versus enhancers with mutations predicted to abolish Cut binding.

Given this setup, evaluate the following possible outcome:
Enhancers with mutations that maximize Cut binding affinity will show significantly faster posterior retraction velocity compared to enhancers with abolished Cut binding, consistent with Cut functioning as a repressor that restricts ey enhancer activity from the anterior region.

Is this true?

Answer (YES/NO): NO